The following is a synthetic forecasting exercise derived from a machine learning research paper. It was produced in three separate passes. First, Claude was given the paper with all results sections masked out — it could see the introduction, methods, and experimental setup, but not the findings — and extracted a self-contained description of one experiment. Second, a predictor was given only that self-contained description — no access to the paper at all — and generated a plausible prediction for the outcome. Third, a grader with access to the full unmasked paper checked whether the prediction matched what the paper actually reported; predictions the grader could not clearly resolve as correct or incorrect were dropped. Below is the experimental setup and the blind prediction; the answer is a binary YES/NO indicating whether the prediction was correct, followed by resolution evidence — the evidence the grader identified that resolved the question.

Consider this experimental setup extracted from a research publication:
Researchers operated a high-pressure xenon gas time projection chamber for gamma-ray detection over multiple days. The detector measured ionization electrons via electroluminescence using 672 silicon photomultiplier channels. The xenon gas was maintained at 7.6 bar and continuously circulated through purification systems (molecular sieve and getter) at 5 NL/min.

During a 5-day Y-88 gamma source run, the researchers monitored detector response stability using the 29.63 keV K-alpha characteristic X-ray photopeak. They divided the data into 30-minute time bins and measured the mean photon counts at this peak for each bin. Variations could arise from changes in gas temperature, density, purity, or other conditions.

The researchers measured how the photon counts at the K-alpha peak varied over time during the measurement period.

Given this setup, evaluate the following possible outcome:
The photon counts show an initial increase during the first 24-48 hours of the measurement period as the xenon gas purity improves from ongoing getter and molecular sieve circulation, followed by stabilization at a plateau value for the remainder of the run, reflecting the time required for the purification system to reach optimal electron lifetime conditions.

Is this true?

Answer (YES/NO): NO